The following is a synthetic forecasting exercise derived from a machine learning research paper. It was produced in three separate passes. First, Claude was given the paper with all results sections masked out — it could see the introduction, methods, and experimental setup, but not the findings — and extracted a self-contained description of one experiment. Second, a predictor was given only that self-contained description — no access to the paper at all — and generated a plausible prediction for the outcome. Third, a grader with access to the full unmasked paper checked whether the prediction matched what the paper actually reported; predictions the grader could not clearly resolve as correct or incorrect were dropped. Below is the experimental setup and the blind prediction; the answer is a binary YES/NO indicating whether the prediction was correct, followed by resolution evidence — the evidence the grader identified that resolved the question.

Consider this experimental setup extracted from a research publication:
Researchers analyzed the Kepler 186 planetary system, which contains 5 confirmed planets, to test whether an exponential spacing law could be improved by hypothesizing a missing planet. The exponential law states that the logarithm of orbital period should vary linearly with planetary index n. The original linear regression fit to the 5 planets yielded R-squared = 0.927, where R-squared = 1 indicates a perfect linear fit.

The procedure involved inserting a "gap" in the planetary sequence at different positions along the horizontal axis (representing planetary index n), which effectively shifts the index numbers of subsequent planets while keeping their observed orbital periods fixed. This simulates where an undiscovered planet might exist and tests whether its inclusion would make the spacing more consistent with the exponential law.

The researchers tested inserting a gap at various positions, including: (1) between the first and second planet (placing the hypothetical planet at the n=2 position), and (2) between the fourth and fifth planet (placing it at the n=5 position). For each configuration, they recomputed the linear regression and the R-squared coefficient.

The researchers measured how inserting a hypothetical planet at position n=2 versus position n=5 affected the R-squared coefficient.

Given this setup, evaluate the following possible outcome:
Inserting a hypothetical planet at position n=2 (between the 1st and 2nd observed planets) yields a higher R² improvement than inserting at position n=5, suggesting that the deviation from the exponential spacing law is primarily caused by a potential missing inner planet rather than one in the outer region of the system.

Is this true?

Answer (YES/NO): NO